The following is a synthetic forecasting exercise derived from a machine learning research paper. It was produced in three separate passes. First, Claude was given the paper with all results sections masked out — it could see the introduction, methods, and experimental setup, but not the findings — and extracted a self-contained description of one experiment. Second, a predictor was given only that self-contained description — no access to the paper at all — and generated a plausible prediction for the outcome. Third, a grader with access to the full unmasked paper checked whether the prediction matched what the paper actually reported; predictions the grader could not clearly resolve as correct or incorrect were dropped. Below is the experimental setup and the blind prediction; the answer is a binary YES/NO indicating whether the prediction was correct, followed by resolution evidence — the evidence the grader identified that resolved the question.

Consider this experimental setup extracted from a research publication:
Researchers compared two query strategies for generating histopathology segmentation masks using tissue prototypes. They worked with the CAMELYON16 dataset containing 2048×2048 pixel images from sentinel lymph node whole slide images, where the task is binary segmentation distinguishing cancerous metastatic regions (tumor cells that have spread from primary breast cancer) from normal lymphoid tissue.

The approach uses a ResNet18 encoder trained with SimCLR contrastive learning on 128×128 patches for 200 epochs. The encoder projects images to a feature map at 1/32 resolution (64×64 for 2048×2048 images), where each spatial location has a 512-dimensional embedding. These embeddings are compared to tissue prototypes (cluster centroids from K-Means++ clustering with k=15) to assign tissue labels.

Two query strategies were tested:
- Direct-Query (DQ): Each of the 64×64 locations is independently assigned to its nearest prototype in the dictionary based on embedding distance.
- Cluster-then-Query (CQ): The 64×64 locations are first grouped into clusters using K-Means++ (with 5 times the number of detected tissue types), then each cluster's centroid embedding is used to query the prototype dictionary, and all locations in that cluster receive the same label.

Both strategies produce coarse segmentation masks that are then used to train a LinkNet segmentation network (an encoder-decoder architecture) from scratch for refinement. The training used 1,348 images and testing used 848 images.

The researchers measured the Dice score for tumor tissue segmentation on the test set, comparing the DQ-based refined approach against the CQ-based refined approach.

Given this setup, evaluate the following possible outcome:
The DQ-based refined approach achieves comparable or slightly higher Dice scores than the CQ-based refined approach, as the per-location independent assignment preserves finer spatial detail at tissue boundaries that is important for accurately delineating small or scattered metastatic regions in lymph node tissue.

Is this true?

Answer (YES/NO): NO